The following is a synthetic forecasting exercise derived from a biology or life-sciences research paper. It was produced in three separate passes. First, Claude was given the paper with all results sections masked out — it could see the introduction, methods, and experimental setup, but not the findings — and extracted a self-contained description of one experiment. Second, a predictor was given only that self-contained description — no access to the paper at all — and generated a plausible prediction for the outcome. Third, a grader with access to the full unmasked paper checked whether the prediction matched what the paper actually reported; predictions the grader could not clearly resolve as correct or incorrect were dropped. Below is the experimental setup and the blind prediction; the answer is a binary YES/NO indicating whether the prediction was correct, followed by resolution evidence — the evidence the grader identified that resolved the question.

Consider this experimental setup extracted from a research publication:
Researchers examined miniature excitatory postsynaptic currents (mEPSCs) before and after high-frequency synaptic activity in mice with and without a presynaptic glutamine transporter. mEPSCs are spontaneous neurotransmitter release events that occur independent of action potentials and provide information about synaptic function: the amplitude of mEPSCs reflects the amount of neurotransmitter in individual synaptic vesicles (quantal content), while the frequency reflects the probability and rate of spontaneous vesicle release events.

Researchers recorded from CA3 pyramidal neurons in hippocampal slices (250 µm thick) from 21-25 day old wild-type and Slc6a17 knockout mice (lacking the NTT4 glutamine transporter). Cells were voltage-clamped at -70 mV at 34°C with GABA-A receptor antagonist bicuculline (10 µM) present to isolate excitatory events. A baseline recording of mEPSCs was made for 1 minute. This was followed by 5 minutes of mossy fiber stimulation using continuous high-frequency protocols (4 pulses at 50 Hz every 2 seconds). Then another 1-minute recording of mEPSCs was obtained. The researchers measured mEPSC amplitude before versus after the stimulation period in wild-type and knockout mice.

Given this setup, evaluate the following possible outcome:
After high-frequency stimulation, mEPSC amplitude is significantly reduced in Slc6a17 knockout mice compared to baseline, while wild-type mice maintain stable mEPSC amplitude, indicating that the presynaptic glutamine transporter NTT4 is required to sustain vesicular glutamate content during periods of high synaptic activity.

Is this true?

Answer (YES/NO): YES